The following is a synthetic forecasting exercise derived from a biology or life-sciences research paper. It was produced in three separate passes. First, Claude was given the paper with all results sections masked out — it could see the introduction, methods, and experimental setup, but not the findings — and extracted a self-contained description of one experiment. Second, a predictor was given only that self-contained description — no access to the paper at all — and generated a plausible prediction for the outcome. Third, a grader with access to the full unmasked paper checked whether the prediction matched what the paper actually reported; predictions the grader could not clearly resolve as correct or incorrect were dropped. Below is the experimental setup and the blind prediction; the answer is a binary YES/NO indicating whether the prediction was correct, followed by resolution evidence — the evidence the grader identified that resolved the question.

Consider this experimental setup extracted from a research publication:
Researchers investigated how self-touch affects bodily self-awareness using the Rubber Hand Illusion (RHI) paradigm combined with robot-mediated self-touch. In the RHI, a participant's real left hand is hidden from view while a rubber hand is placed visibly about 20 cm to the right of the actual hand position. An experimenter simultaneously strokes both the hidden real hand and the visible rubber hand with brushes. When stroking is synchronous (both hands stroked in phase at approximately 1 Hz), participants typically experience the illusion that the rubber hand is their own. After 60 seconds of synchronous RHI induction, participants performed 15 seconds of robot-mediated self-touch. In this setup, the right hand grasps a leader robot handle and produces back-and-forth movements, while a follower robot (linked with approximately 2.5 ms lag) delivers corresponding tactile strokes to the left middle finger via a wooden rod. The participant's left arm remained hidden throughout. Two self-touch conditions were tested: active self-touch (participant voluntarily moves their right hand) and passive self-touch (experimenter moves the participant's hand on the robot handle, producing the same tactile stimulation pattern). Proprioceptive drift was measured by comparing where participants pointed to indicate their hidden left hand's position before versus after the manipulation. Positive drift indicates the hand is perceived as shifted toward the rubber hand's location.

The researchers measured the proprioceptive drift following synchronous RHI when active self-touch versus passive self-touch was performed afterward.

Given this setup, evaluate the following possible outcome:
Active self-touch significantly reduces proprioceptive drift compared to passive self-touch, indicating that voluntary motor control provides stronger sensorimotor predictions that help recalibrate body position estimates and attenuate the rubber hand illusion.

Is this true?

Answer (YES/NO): YES